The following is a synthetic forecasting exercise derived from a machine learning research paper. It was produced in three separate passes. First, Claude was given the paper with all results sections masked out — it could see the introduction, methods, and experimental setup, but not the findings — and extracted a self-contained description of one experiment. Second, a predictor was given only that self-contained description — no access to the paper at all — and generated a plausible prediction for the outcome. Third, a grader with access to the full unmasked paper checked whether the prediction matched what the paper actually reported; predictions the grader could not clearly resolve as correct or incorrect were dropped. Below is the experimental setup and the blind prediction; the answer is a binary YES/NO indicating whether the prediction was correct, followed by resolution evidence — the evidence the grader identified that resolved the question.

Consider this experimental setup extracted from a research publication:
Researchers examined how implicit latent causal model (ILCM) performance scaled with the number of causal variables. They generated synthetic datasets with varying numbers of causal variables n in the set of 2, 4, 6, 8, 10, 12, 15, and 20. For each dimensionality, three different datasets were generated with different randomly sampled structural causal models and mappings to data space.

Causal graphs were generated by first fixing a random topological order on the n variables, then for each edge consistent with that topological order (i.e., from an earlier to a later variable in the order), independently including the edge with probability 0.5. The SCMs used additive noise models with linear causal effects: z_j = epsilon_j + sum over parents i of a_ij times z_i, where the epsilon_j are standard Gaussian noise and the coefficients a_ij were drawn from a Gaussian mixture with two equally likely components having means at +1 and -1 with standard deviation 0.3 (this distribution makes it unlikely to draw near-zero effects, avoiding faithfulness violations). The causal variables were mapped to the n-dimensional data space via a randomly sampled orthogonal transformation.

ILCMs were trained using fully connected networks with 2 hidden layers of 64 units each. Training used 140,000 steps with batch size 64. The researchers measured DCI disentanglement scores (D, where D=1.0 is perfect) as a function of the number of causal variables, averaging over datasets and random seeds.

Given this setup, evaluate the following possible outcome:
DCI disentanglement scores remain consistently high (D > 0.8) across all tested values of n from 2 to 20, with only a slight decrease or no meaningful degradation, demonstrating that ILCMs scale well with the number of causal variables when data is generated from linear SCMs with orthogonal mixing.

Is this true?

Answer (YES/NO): NO